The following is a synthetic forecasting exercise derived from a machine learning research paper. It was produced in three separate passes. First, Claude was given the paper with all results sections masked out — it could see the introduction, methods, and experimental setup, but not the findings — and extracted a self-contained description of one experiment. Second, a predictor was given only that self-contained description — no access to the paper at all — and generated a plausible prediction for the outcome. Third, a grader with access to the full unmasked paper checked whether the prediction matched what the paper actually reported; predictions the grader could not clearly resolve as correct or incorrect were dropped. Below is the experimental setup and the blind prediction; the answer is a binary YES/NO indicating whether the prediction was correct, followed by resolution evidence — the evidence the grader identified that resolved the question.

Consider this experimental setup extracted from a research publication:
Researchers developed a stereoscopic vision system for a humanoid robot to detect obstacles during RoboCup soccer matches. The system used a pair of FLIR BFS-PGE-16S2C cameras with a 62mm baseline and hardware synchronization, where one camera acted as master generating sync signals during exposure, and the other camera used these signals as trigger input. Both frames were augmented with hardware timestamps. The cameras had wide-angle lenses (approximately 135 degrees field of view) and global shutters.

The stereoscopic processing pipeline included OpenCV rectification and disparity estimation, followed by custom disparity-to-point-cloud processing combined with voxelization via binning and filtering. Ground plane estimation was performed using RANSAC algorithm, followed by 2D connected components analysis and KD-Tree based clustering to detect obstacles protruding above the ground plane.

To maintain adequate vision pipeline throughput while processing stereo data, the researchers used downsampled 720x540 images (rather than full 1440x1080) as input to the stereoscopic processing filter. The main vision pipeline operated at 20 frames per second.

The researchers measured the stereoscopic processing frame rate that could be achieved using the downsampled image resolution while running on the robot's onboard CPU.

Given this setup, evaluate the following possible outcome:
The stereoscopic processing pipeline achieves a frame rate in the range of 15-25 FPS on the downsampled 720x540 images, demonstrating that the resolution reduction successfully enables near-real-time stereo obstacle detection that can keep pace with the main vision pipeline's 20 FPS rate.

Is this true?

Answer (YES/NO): NO